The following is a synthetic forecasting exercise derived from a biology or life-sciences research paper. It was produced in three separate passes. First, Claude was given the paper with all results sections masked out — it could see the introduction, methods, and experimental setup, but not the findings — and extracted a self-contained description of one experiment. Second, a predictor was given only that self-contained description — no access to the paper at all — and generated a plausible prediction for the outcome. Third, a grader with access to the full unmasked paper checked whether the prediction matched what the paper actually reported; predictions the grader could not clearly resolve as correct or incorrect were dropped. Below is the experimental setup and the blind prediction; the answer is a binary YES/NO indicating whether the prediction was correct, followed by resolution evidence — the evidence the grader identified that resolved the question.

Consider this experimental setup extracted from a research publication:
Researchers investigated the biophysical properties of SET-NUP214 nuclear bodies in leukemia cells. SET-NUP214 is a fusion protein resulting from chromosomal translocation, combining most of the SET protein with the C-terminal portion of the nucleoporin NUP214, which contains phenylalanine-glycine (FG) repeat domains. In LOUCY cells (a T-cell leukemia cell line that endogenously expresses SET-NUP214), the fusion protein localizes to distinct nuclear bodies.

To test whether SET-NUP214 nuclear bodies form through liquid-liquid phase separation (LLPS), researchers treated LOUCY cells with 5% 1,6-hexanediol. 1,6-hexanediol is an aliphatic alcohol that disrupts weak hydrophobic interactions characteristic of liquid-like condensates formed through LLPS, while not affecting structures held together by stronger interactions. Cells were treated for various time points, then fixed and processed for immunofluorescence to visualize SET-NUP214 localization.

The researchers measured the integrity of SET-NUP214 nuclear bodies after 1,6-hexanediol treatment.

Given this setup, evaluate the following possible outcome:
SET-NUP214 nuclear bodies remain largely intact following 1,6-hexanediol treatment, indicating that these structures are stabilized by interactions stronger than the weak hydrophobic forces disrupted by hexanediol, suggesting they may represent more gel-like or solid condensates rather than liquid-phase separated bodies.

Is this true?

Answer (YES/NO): NO